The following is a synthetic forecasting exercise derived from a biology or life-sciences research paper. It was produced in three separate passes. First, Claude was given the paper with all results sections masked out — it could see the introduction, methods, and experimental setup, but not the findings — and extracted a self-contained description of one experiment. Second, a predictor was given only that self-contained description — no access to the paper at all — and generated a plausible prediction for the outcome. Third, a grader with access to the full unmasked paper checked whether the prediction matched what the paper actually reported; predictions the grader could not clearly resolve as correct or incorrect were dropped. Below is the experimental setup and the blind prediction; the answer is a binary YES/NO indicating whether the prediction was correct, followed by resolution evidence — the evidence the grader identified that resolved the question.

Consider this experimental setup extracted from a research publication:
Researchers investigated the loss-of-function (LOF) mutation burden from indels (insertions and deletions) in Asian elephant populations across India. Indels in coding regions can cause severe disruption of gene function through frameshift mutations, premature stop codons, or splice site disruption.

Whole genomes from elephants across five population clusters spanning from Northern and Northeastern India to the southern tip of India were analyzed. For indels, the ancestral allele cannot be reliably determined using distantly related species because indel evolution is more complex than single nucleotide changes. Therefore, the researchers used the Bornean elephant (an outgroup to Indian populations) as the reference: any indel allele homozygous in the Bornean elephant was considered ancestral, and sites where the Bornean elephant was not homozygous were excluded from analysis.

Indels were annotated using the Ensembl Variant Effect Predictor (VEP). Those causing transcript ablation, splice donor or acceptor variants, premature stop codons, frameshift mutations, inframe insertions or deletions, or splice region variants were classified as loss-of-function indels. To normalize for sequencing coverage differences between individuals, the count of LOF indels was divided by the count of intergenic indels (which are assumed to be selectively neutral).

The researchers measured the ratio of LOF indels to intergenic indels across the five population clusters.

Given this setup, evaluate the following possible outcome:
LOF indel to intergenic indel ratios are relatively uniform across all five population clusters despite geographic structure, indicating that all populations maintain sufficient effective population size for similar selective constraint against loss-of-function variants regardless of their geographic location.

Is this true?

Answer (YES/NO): YES